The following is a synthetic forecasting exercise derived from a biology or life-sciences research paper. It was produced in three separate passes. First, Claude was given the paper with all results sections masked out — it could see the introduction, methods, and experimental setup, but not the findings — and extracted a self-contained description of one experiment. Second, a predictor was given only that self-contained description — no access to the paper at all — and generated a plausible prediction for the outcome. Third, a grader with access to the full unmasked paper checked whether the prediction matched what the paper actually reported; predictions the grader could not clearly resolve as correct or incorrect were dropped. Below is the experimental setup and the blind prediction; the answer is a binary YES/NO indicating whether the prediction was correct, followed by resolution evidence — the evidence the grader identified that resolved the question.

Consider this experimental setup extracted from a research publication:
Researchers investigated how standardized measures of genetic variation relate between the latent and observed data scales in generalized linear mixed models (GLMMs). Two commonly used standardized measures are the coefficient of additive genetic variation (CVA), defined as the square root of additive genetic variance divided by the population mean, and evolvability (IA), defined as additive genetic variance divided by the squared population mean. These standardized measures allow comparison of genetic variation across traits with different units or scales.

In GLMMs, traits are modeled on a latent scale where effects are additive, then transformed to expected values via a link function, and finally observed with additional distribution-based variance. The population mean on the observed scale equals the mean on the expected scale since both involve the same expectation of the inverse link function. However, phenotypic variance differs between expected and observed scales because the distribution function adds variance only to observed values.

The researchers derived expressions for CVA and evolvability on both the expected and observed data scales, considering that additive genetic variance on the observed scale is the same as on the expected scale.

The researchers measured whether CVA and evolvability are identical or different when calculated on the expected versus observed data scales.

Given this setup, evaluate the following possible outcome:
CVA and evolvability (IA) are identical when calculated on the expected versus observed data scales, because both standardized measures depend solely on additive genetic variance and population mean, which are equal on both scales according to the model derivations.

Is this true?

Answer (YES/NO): YES